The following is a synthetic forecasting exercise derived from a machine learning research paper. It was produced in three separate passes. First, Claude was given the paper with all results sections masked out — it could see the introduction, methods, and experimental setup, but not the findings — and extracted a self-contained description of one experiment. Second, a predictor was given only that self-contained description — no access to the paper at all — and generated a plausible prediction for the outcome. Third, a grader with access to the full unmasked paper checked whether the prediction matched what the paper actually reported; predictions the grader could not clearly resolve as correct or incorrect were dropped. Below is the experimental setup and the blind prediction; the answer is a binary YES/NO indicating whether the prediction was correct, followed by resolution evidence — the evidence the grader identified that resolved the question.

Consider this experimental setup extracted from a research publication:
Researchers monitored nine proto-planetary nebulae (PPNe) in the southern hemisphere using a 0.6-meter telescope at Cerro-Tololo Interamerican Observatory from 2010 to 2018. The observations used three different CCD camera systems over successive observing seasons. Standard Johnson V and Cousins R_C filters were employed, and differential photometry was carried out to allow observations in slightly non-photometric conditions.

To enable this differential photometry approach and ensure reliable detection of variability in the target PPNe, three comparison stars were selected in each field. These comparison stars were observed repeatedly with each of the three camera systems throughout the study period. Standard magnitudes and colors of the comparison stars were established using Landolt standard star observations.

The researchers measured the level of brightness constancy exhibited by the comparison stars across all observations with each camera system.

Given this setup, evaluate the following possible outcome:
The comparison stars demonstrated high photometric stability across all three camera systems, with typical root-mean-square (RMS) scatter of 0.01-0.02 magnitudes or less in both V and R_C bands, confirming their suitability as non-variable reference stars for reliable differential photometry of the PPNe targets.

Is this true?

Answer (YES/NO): YES